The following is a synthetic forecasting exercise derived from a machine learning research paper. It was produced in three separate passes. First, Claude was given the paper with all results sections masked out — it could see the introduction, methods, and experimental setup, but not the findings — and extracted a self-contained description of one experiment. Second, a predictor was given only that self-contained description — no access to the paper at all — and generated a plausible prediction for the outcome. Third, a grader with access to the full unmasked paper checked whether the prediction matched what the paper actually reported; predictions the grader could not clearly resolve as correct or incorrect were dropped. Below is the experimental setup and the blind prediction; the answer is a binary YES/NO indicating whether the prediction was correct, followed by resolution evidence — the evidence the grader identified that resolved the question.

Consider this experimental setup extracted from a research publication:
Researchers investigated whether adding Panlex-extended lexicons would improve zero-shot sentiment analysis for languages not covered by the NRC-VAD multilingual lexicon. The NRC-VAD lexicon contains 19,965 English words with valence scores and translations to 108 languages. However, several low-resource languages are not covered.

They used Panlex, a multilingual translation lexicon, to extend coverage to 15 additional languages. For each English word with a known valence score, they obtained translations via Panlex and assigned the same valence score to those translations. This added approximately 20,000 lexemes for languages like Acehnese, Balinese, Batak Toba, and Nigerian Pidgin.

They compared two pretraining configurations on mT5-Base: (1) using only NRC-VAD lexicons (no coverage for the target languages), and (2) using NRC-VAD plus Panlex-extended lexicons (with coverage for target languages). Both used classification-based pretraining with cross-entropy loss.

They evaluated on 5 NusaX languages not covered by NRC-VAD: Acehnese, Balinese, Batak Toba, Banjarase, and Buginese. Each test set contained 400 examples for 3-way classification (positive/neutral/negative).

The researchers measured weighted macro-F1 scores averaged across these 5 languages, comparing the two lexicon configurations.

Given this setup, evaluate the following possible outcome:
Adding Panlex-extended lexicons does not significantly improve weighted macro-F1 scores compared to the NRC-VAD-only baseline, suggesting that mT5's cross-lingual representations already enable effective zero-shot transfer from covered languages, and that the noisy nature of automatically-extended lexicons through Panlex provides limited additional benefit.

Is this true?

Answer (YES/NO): YES